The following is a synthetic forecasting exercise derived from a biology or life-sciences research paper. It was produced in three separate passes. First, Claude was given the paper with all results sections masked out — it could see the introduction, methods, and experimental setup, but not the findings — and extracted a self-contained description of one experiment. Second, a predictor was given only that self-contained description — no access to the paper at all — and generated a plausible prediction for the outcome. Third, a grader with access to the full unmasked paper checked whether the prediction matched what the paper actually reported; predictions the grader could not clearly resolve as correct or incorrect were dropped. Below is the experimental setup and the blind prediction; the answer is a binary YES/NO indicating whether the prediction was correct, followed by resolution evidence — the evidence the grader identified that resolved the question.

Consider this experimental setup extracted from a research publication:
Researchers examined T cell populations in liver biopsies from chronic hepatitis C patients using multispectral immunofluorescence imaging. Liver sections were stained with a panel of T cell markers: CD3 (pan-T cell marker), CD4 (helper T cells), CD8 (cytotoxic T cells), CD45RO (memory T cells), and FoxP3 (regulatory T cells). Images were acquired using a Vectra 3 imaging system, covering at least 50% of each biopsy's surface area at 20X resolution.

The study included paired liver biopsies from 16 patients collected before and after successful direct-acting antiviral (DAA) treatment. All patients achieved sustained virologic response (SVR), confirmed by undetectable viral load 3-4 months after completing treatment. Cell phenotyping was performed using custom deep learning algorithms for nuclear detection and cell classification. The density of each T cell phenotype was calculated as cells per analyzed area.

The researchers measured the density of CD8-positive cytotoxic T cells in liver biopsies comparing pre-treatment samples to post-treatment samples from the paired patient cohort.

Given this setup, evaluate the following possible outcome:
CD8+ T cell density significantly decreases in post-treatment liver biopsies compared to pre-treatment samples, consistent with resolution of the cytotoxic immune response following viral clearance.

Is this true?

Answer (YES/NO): NO